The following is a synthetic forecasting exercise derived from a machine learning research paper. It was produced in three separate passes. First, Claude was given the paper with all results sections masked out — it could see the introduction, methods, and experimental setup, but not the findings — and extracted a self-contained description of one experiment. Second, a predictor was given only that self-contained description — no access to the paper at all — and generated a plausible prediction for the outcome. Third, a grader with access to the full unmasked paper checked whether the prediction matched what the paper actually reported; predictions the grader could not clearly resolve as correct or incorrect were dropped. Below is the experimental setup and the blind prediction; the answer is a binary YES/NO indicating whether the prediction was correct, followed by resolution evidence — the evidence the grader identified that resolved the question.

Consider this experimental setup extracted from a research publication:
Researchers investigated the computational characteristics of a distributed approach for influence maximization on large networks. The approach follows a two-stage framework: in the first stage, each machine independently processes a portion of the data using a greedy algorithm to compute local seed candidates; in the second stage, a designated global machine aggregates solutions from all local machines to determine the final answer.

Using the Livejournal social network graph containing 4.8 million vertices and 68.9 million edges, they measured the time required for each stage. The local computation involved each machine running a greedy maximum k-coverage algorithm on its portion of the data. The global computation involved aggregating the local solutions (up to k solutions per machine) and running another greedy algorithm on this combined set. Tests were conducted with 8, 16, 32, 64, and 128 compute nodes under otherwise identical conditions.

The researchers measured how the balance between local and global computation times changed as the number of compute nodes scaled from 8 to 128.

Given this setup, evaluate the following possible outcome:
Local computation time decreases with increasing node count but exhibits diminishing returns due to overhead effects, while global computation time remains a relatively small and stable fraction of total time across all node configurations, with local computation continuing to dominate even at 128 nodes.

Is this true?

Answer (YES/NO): NO